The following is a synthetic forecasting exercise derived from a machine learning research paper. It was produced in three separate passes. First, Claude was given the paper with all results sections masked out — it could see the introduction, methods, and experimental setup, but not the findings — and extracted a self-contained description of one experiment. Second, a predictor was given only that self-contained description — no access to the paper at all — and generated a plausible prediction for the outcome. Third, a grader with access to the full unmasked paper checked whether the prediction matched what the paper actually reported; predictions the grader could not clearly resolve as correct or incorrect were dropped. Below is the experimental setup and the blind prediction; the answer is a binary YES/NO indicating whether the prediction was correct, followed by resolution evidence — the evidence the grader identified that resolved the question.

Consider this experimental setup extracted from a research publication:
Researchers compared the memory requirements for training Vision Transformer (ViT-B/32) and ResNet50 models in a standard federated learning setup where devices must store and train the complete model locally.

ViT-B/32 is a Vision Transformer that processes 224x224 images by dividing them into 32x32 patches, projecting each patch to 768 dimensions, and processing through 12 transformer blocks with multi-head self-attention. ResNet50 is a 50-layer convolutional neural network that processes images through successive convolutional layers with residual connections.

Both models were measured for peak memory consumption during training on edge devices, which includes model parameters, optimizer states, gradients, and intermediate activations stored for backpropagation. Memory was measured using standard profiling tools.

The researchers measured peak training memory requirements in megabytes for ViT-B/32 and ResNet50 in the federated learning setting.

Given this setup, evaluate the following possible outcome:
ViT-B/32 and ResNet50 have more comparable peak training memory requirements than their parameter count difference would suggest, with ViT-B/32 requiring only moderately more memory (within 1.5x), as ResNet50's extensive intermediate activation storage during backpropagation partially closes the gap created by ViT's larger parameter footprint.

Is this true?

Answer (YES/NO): NO